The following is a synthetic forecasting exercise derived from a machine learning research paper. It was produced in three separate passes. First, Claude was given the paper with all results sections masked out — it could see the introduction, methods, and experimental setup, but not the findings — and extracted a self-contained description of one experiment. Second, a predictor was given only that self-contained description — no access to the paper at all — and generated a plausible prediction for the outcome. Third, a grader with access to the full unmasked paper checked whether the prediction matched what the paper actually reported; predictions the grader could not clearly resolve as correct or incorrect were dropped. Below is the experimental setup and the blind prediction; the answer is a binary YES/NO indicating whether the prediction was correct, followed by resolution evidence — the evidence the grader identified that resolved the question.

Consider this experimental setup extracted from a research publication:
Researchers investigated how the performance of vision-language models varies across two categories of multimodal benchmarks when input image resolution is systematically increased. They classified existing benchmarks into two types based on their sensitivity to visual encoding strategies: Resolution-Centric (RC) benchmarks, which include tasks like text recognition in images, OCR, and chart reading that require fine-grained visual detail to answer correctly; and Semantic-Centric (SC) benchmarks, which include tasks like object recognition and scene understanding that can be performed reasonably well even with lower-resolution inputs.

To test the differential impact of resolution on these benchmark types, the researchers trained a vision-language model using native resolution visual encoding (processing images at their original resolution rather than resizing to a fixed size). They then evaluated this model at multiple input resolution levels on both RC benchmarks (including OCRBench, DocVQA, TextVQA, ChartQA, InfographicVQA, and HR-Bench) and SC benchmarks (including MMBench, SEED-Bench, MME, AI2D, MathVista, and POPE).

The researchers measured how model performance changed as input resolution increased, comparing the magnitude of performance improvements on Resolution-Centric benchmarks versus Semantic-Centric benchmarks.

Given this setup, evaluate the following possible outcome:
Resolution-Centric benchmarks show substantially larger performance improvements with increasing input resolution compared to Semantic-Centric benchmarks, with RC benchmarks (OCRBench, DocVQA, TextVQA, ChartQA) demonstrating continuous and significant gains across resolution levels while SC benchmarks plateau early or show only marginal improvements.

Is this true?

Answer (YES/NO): YES